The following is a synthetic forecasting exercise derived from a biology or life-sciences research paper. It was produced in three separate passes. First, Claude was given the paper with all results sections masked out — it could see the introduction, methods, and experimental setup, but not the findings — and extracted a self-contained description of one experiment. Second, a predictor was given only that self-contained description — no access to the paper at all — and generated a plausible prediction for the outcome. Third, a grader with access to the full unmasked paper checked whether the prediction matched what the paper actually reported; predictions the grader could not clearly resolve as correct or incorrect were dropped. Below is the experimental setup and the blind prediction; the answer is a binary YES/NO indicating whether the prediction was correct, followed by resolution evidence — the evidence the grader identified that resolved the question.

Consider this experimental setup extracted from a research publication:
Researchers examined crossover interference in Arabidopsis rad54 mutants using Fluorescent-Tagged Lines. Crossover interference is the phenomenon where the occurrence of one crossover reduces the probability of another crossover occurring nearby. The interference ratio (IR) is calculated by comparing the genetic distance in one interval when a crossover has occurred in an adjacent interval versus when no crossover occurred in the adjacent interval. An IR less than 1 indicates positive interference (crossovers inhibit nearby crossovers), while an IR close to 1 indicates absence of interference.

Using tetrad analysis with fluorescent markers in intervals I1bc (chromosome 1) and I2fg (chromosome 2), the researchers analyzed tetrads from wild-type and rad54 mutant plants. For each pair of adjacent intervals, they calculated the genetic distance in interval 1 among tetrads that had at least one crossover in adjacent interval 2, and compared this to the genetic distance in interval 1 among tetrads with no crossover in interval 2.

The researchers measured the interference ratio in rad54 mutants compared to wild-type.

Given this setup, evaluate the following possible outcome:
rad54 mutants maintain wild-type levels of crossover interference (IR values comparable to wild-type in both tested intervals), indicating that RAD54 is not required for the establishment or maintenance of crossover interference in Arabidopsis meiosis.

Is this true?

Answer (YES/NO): YES